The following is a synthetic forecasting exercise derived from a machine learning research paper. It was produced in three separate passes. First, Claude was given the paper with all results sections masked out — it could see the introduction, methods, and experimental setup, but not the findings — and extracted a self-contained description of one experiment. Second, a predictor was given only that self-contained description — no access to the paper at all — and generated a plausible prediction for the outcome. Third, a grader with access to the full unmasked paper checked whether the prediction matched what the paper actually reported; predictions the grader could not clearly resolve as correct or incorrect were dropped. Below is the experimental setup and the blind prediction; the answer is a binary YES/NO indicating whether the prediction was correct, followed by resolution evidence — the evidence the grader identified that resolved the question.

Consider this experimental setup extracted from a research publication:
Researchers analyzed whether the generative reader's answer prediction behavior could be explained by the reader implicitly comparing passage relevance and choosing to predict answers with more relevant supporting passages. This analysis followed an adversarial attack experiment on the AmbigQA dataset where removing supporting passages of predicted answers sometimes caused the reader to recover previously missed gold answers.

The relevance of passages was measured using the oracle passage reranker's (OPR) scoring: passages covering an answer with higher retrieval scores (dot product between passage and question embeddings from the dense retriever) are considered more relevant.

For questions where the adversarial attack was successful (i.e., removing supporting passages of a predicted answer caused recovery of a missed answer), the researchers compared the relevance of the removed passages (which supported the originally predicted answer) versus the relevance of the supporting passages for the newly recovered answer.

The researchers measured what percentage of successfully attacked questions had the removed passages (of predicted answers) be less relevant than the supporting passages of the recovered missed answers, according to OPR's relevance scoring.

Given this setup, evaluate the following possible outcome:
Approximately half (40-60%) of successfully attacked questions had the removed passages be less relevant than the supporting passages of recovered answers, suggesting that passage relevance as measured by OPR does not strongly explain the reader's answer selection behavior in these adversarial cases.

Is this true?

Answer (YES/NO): YES